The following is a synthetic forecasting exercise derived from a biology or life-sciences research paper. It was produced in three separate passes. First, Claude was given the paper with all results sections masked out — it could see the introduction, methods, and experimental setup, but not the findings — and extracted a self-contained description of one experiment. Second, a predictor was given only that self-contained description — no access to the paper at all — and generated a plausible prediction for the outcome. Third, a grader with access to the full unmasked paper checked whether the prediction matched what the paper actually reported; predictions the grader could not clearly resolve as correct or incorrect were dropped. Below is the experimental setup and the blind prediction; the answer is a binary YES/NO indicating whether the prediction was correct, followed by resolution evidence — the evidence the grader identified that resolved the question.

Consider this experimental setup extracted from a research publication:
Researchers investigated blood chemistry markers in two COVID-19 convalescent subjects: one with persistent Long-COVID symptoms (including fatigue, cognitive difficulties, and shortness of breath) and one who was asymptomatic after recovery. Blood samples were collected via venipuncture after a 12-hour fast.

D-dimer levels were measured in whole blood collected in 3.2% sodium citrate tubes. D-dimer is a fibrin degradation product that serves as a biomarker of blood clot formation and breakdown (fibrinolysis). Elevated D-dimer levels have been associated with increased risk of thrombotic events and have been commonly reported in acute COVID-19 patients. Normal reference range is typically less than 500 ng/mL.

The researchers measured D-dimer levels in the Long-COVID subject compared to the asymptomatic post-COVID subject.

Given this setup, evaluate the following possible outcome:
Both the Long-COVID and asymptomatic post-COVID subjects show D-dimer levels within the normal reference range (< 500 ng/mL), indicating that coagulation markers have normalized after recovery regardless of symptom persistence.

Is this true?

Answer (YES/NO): NO